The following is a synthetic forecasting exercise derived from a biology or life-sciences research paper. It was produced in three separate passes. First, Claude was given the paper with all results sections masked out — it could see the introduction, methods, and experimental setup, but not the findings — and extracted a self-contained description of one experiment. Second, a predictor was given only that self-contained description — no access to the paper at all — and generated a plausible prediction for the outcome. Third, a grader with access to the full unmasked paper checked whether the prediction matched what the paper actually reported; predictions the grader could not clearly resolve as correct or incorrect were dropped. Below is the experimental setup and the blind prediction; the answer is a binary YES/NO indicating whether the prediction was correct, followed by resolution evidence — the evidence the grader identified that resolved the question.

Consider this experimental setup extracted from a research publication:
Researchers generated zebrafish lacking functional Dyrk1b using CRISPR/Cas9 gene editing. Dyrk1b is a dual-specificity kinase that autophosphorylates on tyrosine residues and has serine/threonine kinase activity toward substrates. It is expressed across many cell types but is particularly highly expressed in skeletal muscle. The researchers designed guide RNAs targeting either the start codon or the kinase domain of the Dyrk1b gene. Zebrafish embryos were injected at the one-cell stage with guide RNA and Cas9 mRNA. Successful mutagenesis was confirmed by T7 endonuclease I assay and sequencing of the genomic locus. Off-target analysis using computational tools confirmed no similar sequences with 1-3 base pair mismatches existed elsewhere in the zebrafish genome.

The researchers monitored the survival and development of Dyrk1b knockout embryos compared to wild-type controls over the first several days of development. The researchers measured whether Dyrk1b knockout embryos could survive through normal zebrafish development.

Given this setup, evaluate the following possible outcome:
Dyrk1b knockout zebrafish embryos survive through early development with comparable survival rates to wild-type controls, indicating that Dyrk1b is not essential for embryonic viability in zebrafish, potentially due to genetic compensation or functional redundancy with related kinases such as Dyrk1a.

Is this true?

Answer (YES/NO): NO